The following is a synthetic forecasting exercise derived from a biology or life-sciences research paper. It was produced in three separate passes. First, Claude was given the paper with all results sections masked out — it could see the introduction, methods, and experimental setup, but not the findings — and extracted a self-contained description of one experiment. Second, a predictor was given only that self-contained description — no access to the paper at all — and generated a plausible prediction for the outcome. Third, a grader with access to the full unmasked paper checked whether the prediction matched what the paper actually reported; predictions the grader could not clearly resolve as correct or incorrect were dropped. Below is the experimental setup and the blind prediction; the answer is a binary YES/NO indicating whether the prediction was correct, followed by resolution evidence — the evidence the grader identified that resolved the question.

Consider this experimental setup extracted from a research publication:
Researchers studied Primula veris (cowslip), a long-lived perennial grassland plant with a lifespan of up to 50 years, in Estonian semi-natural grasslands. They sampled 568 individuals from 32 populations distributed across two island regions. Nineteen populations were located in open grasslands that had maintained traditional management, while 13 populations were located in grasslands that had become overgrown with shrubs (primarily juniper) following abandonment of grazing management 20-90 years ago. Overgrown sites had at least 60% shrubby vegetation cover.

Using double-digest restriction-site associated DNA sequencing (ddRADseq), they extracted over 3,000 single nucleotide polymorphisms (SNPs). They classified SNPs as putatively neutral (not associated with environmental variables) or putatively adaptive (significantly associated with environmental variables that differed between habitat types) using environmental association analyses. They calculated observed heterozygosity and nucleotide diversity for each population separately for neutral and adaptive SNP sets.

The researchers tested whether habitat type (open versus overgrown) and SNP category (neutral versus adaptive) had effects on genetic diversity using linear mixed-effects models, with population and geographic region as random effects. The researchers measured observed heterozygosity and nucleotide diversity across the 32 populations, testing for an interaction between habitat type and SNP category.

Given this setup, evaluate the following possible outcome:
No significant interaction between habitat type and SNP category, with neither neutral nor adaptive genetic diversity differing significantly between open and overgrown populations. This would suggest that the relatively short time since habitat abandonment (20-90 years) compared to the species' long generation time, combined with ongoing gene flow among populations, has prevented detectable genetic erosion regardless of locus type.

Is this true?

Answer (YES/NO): NO